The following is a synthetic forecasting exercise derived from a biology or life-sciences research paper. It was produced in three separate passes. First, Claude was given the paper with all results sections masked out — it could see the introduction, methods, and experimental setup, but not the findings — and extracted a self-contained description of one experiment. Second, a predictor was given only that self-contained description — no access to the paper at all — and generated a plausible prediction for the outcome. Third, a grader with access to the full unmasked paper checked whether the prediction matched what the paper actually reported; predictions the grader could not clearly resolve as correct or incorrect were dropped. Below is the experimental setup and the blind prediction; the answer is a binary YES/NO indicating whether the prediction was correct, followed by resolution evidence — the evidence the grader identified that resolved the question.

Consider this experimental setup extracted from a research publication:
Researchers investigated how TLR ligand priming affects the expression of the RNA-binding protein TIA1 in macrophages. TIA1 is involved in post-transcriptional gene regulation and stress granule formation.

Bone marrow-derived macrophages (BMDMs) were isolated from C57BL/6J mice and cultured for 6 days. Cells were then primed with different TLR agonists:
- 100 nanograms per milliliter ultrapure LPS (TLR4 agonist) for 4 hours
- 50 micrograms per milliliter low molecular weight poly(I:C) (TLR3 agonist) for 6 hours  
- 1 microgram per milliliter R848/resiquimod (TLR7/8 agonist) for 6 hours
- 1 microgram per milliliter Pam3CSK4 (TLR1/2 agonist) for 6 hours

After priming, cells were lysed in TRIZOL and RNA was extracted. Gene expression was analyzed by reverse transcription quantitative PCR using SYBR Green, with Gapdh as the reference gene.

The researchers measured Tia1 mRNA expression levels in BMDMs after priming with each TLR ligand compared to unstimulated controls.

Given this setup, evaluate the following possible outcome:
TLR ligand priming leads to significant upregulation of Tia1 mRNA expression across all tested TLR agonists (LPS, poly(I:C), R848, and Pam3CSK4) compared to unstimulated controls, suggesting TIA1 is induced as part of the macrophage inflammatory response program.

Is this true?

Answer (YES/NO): NO